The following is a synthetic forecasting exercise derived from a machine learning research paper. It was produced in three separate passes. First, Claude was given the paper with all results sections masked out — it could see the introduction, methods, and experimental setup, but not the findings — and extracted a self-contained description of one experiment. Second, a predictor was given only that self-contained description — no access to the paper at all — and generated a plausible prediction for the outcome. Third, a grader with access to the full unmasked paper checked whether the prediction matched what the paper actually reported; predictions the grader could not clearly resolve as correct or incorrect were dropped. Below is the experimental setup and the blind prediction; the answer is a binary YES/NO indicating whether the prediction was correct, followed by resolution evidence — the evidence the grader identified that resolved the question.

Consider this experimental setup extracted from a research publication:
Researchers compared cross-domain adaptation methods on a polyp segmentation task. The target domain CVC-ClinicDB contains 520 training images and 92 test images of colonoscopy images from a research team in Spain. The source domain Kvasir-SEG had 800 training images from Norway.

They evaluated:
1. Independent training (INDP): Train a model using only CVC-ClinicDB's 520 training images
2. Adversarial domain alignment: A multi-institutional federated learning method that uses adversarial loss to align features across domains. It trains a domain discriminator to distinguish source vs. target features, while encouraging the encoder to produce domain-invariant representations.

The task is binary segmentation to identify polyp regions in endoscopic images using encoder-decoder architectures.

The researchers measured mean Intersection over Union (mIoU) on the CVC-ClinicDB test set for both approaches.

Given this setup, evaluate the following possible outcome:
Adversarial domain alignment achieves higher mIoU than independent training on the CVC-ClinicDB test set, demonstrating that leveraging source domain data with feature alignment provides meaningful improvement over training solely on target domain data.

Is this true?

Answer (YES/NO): NO